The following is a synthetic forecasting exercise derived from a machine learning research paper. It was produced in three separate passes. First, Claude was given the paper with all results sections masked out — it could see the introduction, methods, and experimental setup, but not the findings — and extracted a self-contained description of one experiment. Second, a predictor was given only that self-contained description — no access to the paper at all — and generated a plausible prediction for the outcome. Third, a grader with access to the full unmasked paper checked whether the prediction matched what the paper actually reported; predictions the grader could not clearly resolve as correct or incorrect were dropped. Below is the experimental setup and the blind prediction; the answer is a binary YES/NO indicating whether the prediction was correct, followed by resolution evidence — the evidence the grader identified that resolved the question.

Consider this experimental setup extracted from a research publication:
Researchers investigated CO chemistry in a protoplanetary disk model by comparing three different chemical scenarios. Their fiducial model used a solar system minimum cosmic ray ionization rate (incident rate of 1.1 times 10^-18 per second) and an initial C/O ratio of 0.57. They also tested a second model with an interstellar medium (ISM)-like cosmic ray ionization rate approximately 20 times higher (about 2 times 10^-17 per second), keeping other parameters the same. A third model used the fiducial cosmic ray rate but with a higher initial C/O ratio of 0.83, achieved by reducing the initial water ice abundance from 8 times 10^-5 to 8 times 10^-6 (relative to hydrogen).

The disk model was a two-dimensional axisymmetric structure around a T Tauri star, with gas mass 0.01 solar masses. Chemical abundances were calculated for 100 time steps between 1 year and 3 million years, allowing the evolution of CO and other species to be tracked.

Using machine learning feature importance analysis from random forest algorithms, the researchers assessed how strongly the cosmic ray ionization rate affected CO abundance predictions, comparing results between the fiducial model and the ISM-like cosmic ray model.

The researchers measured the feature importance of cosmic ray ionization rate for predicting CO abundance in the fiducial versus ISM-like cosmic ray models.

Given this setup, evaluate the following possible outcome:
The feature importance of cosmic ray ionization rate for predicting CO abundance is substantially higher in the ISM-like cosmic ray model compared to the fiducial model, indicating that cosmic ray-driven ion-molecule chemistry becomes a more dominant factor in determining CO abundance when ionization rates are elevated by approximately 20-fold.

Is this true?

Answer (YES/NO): YES